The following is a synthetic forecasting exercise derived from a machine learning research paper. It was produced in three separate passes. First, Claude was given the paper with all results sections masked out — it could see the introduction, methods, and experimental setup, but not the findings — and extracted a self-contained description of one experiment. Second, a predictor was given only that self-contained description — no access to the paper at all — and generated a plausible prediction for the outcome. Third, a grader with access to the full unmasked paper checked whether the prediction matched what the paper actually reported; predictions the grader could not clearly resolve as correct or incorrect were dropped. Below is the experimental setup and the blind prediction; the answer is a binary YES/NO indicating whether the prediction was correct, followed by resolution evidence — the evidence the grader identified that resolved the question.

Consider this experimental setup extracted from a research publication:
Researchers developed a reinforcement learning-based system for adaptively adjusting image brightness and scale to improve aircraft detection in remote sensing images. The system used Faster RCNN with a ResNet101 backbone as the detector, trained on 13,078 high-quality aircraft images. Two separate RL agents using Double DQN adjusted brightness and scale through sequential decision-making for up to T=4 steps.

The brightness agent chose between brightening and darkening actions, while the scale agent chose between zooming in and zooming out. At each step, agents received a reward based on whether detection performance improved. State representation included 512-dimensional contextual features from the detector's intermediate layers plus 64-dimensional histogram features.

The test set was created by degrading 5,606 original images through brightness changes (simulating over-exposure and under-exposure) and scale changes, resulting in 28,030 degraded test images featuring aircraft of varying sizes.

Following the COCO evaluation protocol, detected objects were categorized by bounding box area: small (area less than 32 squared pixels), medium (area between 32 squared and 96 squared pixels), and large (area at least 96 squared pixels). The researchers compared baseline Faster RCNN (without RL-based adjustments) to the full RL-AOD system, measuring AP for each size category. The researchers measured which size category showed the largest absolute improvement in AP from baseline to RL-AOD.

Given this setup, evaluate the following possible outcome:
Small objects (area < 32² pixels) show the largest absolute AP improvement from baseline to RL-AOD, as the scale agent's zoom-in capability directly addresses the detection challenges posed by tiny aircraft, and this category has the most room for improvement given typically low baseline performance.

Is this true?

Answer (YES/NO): YES